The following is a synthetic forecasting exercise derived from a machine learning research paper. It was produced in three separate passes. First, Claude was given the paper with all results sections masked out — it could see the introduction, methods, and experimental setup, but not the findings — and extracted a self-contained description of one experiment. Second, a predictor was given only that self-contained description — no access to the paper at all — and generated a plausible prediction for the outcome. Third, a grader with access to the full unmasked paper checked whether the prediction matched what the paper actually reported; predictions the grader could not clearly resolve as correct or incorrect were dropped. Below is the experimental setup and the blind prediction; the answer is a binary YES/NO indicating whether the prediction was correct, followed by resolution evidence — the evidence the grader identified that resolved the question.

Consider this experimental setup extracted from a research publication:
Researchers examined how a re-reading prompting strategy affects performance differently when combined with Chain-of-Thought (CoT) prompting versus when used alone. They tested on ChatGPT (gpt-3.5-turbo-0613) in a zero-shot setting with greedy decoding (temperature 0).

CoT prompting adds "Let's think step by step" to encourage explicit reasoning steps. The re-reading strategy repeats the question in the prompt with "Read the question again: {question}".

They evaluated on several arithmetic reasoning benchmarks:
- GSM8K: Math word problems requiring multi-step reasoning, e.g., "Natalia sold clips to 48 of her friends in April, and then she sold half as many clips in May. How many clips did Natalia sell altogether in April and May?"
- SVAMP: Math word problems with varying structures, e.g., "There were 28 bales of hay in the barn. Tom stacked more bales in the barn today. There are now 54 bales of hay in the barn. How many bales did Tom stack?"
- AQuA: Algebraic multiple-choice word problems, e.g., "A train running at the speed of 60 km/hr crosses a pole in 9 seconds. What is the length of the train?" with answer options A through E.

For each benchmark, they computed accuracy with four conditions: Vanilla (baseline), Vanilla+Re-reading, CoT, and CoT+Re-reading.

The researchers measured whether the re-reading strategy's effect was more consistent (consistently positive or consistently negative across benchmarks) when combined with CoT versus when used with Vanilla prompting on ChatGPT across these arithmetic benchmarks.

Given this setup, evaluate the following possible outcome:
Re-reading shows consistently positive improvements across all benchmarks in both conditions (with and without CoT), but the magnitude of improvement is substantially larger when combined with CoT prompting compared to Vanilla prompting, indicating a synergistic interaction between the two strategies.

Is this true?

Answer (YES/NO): NO